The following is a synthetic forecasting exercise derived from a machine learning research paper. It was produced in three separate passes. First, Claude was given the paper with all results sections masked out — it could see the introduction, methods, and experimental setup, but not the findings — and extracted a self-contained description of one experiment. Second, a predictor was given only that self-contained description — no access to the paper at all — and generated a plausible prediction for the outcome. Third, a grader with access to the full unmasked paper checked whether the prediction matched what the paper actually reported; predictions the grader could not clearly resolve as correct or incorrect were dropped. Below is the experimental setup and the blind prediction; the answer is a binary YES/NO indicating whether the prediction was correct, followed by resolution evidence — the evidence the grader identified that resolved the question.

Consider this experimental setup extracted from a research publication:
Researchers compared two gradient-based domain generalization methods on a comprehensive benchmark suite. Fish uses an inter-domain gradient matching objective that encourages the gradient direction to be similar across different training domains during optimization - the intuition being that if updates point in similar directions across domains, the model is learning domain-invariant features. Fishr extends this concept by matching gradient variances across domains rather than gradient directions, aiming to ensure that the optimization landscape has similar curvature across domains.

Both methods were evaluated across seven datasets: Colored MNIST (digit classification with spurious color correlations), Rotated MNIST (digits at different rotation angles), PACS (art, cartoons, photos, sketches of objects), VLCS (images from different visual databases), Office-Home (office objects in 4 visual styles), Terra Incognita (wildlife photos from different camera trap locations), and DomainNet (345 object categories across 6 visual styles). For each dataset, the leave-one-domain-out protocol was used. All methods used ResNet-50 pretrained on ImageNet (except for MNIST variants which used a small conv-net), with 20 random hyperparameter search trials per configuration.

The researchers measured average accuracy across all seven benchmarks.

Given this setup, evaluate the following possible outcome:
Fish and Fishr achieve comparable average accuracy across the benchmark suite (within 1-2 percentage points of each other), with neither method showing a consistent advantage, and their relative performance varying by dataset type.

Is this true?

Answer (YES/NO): YES